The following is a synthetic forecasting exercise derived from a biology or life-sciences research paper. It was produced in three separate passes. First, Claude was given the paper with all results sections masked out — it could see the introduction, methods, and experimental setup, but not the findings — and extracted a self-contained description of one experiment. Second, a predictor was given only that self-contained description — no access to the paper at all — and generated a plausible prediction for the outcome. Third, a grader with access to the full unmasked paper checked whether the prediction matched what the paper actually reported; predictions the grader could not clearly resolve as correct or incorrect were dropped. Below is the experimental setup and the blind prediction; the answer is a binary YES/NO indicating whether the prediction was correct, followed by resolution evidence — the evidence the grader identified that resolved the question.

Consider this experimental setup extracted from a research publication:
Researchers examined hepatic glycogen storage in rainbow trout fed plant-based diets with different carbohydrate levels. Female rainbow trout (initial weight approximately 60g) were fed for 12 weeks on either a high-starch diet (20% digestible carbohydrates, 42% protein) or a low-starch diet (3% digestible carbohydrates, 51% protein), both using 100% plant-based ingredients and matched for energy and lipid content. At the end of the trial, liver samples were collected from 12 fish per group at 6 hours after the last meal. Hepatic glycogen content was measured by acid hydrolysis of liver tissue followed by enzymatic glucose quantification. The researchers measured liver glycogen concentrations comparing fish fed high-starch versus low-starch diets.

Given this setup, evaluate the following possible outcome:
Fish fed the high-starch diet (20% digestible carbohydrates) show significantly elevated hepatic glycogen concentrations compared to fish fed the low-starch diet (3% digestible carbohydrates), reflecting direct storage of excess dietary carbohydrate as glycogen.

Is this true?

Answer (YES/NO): YES